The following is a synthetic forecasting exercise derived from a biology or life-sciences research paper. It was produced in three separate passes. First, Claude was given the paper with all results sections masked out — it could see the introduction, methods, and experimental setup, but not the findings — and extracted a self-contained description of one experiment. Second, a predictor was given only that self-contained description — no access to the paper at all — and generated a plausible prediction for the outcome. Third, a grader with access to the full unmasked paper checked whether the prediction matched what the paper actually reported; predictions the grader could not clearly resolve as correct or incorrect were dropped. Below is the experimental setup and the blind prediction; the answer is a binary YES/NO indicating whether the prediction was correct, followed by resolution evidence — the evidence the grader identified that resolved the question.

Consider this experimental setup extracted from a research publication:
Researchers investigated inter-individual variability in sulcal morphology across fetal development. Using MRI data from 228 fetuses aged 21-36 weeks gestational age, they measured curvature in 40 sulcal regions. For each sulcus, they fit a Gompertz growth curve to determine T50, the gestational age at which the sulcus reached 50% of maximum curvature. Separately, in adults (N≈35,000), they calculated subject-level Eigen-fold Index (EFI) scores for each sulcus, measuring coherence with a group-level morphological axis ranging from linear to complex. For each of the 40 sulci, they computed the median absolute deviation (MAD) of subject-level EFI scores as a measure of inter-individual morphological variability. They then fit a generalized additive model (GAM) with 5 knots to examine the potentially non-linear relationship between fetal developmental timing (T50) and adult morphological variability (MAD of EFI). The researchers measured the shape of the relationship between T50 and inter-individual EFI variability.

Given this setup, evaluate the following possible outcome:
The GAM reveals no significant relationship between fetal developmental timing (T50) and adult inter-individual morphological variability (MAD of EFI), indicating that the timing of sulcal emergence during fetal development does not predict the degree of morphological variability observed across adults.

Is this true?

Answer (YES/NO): NO